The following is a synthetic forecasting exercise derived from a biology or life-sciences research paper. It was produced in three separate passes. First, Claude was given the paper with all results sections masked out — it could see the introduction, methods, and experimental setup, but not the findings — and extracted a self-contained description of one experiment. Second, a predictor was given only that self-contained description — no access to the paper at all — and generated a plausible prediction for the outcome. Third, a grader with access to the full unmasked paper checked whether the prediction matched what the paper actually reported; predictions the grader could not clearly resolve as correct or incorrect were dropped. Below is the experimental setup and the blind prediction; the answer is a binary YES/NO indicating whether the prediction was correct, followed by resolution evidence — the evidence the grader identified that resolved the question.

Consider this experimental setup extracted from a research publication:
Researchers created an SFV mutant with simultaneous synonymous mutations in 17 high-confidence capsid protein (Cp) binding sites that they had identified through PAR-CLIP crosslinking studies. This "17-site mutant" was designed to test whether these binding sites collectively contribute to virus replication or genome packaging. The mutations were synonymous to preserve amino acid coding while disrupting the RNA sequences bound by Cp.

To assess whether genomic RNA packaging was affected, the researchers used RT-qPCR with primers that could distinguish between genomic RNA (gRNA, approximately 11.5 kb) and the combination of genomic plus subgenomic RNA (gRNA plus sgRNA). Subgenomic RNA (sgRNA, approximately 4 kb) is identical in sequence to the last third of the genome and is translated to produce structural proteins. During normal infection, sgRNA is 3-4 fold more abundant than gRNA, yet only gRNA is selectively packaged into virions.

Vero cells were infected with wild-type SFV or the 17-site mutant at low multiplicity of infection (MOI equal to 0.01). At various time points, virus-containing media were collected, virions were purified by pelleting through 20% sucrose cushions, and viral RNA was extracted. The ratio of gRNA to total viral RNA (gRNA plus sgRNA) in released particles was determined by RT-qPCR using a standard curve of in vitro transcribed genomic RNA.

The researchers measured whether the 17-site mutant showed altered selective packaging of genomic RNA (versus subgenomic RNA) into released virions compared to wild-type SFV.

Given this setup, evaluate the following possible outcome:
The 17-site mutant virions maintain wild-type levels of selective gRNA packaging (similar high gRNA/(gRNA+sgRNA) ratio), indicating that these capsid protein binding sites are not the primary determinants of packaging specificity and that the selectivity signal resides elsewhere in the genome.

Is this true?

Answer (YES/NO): NO